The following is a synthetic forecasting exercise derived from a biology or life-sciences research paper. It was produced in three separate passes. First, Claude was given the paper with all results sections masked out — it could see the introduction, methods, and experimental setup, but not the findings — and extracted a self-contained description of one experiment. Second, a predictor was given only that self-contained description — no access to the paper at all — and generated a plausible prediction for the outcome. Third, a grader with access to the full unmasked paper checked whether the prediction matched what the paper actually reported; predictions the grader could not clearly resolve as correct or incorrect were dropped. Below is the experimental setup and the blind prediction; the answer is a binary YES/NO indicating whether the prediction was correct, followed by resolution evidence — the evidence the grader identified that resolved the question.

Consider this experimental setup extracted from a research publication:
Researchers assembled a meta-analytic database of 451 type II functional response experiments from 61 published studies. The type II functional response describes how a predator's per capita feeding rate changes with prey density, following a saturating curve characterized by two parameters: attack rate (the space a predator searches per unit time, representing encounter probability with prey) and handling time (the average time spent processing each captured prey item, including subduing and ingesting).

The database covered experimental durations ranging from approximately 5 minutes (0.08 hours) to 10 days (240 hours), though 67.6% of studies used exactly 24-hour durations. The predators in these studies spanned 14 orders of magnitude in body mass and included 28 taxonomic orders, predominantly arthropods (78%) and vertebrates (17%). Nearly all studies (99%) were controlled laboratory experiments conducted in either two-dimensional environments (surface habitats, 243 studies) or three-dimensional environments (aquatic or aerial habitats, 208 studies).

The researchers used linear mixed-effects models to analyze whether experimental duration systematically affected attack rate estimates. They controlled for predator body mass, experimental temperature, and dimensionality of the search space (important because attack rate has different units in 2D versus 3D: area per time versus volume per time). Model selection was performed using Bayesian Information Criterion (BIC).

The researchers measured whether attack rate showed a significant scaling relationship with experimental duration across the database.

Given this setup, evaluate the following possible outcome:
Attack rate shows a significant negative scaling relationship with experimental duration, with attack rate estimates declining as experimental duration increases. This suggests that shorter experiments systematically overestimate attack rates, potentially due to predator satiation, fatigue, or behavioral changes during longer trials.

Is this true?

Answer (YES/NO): YES